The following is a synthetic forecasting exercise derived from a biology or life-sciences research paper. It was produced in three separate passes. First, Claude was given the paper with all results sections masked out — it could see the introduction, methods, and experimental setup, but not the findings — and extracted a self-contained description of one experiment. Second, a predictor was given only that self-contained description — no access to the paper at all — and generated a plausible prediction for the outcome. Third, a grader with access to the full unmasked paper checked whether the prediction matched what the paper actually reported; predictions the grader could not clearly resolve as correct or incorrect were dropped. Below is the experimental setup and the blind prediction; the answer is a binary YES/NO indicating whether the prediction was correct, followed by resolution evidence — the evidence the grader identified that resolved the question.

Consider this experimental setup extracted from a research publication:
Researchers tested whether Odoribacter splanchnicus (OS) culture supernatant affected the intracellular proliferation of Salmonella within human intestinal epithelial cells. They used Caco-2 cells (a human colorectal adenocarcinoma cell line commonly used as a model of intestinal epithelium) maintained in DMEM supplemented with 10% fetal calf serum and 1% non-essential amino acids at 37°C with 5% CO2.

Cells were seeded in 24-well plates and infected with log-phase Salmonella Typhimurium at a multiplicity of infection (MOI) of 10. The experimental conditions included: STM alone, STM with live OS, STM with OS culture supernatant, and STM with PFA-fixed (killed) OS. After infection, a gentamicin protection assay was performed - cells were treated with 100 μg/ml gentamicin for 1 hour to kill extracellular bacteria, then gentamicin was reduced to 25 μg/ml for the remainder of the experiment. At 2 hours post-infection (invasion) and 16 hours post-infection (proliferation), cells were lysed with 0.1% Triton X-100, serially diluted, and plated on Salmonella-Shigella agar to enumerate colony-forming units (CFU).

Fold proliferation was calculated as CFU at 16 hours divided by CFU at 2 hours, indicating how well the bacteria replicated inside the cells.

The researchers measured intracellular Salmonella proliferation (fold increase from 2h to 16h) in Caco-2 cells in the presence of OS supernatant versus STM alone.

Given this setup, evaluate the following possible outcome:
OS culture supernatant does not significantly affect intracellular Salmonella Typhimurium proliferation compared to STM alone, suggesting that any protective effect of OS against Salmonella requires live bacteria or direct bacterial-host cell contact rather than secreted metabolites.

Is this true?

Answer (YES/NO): NO